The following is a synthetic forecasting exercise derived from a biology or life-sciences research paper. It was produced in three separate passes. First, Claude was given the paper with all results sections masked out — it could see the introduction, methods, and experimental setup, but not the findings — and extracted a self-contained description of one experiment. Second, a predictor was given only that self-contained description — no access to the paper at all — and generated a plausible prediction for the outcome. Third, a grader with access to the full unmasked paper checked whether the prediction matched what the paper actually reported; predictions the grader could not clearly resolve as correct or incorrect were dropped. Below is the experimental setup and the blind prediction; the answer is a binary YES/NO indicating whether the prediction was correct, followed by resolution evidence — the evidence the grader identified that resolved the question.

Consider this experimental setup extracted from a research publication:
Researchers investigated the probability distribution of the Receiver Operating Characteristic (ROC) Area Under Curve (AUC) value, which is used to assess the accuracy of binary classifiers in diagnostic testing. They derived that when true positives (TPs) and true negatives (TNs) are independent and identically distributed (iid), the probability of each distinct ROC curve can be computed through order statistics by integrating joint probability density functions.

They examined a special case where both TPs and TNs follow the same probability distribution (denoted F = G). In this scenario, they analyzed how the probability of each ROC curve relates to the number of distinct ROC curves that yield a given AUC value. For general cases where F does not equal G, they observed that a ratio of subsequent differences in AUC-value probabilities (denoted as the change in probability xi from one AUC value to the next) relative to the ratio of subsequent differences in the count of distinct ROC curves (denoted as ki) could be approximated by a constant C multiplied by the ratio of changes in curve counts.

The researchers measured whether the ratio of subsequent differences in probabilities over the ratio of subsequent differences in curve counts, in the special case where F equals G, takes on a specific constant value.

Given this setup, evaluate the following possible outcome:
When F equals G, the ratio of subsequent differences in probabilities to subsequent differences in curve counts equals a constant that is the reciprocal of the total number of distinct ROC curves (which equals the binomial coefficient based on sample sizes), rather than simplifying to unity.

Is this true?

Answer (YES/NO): NO